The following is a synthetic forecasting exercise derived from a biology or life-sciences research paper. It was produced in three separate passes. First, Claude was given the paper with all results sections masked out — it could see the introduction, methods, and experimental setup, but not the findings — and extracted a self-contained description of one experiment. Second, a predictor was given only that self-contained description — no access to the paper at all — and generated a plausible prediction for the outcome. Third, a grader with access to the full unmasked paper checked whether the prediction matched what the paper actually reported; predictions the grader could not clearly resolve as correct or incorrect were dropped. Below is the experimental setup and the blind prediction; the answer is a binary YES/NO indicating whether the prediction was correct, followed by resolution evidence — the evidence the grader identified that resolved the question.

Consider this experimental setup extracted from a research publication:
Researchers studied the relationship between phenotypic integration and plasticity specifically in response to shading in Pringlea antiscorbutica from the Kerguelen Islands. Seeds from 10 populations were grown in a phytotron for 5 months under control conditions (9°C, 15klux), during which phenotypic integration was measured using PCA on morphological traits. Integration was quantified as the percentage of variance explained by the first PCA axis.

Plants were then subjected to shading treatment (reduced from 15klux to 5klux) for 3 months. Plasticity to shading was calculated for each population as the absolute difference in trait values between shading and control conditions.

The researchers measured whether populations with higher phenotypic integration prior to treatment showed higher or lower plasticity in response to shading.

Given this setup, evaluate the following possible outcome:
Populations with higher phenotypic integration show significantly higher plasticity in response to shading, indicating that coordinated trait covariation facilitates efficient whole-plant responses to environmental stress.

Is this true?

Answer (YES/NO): YES